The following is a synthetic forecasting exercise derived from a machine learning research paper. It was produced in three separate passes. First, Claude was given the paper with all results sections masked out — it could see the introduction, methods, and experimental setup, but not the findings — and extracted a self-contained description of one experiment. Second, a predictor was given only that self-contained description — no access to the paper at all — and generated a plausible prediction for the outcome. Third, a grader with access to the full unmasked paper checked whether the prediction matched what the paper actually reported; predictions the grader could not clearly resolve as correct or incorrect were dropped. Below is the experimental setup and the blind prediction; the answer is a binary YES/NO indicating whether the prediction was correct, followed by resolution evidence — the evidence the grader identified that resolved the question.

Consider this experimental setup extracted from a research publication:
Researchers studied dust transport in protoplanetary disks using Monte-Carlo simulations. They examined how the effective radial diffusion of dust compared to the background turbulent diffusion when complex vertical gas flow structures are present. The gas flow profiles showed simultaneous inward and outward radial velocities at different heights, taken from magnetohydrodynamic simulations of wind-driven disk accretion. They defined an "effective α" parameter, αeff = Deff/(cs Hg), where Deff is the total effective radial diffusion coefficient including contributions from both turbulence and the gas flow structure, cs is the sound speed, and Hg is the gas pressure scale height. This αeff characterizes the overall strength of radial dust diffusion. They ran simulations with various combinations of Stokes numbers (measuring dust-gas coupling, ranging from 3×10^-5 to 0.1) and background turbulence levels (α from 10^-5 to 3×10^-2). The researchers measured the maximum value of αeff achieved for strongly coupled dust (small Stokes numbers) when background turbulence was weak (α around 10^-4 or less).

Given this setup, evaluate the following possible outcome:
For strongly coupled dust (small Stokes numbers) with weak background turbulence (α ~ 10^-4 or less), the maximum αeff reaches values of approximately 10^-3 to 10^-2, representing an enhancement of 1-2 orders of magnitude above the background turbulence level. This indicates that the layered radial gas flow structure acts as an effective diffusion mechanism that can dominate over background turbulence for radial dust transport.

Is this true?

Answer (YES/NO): YES